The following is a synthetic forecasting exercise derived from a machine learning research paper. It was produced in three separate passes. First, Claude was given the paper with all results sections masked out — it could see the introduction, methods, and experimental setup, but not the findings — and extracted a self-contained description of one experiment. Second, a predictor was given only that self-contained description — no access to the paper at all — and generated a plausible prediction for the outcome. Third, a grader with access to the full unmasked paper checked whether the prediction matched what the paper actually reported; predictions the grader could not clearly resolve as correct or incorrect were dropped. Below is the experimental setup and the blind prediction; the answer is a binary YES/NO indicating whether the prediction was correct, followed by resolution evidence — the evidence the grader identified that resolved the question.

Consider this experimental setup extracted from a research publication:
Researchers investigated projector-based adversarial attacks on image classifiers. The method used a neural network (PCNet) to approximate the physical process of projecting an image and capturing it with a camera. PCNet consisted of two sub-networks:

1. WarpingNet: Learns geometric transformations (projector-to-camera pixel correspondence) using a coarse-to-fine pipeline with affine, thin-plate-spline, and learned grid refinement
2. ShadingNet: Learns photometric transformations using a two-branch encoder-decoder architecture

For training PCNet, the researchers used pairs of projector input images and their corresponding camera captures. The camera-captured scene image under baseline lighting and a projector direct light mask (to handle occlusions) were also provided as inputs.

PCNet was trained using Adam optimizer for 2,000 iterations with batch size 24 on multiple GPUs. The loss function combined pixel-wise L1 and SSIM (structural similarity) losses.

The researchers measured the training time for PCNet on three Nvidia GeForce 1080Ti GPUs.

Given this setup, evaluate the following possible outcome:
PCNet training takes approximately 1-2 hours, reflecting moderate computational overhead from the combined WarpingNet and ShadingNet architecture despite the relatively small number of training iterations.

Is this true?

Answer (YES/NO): NO